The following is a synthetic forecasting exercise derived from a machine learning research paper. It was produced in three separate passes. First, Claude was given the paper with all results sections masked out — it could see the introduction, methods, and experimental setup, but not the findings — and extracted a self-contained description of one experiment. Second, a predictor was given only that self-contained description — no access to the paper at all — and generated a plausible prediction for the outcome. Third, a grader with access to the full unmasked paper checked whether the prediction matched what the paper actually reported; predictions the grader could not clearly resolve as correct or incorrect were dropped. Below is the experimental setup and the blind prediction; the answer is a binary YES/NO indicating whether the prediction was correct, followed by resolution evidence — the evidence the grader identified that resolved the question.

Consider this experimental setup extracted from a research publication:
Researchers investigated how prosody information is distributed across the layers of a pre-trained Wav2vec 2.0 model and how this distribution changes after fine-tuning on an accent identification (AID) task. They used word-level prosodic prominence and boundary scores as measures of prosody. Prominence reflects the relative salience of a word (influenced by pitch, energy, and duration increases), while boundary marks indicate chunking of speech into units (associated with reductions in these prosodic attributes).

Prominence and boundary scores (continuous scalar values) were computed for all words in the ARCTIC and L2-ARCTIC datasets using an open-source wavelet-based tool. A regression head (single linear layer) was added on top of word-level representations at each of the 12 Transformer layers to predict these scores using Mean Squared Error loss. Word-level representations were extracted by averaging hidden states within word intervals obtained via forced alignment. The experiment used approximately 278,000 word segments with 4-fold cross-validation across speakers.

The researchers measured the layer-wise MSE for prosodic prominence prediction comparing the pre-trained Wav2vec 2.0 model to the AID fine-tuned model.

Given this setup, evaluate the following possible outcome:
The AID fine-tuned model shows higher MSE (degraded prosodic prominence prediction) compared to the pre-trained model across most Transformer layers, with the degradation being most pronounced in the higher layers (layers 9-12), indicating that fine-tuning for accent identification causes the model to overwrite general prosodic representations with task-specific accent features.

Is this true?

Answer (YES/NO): NO